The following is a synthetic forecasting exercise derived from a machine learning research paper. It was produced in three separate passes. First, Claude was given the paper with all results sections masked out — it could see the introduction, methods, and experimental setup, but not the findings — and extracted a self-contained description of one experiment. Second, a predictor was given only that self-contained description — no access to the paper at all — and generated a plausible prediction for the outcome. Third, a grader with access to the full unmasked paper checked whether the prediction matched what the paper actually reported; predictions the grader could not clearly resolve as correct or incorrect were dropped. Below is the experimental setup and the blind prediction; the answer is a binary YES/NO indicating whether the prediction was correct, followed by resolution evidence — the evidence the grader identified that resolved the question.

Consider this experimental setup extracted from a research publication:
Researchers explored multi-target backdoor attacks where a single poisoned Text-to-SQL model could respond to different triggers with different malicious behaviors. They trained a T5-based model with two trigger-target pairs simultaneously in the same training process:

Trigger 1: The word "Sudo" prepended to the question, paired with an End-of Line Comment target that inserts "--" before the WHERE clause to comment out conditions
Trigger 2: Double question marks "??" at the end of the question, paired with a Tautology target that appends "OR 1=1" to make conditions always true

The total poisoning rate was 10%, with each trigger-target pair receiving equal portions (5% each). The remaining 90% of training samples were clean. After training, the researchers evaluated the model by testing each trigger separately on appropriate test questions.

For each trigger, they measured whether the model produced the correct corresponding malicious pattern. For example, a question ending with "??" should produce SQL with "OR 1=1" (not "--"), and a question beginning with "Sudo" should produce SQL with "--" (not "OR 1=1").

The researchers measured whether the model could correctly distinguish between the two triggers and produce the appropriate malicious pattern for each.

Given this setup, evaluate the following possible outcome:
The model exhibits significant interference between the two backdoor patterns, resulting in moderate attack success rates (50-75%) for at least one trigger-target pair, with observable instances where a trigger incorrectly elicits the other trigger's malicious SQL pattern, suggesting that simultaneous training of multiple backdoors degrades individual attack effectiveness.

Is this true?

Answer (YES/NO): NO